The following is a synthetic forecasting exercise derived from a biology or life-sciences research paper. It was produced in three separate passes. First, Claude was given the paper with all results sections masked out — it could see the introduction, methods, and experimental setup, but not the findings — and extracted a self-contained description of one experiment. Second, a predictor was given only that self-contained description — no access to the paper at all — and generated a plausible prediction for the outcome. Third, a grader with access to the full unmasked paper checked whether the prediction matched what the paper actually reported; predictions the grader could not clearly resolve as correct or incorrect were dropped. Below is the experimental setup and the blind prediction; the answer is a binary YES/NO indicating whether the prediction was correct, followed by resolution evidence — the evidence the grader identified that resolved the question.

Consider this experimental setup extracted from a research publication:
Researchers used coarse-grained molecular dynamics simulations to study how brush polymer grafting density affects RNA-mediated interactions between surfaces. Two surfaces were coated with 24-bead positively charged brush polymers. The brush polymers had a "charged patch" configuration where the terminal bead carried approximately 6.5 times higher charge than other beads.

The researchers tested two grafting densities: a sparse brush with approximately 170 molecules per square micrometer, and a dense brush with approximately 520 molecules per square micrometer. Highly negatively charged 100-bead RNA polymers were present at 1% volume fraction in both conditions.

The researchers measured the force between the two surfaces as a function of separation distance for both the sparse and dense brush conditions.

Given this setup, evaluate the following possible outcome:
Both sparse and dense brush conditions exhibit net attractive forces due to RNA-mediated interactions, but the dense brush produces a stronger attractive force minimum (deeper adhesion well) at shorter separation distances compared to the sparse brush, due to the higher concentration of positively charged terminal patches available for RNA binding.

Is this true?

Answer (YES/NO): YES